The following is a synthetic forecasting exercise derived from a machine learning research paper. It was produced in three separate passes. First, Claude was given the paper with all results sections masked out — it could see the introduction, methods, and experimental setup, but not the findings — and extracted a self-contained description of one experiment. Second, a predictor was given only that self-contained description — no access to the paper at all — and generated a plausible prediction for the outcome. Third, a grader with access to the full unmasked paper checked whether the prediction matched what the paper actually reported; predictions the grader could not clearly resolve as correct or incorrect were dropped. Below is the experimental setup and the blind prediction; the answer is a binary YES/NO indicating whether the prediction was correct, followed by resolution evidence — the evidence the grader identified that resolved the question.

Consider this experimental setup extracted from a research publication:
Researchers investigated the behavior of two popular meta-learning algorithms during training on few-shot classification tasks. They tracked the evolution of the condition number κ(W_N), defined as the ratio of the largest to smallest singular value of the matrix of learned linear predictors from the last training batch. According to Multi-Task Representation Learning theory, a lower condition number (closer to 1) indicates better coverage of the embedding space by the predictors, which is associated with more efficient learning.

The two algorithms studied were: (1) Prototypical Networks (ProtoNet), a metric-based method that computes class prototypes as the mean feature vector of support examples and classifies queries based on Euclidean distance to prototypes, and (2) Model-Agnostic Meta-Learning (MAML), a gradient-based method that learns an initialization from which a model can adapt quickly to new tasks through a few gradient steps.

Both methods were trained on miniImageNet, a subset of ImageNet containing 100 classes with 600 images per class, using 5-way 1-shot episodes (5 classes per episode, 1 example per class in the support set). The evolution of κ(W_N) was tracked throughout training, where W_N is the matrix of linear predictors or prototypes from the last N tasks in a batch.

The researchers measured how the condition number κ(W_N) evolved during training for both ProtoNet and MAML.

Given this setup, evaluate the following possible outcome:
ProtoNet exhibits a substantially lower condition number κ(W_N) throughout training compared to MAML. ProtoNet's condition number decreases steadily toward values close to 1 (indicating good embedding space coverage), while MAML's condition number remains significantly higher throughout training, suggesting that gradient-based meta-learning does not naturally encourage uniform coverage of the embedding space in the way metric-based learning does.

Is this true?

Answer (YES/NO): NO